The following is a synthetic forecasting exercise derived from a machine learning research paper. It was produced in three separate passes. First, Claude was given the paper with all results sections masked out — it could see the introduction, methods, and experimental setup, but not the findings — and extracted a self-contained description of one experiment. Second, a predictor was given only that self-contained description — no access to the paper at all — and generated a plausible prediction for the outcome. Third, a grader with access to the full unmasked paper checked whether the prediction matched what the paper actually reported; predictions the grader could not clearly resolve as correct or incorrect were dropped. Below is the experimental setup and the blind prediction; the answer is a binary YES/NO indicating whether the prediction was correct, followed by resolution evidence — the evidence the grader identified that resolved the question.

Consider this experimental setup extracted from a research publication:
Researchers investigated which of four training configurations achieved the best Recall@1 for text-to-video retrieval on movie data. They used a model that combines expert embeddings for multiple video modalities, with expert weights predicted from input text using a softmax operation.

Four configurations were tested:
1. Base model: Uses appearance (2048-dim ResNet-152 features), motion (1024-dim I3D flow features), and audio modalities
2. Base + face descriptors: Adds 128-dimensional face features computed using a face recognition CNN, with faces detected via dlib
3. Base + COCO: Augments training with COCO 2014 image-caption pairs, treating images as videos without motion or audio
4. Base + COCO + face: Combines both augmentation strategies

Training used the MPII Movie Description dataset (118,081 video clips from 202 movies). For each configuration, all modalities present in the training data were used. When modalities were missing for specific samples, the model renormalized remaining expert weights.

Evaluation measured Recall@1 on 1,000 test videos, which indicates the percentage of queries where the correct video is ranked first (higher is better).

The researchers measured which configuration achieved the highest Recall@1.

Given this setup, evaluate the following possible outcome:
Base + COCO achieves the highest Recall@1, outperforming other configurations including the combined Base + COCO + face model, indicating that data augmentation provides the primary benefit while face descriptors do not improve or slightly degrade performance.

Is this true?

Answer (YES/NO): NO